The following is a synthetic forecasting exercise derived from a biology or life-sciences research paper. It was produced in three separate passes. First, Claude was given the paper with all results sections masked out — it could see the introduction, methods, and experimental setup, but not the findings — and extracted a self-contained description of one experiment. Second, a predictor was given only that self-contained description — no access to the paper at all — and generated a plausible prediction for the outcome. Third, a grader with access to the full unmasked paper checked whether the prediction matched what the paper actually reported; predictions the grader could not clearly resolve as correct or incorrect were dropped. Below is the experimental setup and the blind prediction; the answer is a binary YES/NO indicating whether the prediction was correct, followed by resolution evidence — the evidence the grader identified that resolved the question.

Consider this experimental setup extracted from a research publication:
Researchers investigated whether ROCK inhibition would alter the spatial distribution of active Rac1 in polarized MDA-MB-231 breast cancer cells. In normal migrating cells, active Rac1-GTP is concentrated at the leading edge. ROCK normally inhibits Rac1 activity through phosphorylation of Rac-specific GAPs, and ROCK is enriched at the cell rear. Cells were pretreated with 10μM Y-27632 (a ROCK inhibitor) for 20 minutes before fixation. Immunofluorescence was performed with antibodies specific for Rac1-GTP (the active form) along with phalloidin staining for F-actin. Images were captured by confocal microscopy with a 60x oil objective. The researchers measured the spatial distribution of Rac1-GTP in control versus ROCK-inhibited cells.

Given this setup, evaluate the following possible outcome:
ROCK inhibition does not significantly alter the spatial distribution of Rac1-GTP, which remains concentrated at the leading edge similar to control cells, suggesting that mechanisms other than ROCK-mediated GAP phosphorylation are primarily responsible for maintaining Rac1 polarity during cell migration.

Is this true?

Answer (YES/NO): NO